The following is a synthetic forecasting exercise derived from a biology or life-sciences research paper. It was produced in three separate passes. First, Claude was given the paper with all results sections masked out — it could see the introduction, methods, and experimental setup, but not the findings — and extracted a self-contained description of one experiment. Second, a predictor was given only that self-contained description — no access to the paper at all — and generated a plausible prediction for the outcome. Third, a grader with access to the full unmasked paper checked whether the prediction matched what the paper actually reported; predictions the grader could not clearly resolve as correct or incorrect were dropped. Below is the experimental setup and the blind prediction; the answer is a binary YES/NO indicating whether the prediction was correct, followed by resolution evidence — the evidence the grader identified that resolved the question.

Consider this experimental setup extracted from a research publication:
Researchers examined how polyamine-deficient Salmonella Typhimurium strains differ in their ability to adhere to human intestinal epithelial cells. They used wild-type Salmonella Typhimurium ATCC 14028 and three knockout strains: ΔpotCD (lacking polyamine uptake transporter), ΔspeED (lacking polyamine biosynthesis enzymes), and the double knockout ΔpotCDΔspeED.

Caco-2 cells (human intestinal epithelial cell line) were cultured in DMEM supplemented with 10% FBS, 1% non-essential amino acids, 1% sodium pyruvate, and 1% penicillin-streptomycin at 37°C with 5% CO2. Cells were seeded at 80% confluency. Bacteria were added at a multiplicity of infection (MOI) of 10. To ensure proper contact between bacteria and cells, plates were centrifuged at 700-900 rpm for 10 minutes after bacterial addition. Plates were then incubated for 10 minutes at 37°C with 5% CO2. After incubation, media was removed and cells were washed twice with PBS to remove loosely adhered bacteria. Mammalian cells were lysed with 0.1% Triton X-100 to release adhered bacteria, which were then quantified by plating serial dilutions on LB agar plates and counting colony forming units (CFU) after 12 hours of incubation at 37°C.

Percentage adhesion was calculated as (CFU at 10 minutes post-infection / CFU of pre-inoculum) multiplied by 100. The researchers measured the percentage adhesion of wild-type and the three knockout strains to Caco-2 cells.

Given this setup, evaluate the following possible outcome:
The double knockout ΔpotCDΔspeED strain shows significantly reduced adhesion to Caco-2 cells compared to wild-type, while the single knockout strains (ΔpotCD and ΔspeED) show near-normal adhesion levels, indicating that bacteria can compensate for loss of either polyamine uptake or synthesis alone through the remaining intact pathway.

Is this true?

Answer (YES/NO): NO